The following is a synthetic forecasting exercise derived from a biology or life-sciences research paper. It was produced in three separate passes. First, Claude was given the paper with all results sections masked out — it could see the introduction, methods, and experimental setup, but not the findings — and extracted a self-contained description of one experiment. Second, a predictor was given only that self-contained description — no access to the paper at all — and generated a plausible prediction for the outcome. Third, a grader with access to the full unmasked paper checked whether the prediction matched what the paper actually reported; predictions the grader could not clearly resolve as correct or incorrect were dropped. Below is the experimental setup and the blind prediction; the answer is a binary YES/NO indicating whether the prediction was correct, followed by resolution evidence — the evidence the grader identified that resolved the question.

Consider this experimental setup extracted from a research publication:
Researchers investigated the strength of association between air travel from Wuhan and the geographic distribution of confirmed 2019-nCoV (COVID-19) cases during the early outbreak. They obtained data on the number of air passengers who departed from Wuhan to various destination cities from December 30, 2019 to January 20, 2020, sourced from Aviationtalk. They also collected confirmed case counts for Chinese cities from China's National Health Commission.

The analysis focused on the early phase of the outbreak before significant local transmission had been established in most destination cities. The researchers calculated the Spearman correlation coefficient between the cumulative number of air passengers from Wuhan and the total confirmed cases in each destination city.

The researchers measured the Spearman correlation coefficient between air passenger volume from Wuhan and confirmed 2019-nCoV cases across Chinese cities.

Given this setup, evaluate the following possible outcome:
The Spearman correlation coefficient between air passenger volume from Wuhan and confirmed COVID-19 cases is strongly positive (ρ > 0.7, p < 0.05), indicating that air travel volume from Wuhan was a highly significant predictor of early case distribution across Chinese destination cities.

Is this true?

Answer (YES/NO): YES